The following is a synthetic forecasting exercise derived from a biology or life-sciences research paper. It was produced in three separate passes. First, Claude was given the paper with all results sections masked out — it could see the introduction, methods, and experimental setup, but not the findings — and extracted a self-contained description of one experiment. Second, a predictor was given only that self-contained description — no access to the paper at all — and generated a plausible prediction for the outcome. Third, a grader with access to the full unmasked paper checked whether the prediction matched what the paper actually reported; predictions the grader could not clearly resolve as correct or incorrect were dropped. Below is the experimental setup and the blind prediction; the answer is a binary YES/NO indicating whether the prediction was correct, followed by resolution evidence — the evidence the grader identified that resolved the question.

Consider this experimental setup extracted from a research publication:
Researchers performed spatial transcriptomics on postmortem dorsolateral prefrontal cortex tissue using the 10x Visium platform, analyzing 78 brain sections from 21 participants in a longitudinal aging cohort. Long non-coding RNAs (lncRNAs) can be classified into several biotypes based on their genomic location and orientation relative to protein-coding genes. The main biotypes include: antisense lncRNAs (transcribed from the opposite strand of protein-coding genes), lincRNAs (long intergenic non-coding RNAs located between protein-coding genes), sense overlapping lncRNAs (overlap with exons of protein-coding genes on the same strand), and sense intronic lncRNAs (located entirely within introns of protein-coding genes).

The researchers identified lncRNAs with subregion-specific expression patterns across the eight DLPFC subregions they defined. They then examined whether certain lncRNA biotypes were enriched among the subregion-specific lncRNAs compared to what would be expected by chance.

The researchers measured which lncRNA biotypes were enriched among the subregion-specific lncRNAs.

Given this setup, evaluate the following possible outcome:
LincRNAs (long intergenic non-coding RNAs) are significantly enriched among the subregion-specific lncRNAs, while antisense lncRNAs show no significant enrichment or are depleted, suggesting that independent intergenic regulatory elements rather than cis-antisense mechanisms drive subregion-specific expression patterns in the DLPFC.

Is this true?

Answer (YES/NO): NO